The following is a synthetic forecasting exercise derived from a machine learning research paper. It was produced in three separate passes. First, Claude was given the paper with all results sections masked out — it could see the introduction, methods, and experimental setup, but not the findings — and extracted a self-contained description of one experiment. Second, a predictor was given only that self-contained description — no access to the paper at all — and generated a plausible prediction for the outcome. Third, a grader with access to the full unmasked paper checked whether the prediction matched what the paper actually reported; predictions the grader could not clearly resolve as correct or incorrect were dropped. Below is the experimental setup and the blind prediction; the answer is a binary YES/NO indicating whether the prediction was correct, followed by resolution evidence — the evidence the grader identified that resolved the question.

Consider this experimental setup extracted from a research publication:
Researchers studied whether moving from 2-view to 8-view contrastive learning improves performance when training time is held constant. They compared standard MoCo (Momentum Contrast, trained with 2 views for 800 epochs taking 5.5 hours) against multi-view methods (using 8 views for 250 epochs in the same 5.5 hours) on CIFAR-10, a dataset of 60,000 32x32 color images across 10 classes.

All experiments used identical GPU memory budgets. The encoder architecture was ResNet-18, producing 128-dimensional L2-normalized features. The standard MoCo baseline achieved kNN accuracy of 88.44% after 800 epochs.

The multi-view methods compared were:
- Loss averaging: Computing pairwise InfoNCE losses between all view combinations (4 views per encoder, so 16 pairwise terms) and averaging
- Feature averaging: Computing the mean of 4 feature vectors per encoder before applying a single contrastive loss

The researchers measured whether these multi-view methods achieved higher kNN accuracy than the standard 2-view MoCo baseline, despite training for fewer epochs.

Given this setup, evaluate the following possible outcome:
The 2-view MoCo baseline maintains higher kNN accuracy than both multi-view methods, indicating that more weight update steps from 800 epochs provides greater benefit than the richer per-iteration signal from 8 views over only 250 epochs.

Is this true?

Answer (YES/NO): YES